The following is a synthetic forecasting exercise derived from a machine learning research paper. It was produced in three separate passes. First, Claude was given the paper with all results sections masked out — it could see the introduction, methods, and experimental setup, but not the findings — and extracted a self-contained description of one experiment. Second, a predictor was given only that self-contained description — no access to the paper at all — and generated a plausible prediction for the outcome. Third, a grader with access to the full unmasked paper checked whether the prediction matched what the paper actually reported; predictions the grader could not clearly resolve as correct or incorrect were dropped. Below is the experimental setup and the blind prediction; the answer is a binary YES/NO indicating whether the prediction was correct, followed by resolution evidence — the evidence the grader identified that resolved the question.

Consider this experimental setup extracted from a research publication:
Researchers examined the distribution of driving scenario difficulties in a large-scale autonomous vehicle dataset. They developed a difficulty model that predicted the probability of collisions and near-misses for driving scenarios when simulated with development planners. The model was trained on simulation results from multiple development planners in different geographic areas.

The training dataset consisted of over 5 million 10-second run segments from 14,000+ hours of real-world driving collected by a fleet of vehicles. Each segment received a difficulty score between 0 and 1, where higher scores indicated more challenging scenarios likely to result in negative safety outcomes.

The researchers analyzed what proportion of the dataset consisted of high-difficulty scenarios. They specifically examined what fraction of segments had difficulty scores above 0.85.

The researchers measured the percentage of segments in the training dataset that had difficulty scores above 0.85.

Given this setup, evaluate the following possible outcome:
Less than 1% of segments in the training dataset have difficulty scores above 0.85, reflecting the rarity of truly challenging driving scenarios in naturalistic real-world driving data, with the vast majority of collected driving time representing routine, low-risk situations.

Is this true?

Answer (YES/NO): YES